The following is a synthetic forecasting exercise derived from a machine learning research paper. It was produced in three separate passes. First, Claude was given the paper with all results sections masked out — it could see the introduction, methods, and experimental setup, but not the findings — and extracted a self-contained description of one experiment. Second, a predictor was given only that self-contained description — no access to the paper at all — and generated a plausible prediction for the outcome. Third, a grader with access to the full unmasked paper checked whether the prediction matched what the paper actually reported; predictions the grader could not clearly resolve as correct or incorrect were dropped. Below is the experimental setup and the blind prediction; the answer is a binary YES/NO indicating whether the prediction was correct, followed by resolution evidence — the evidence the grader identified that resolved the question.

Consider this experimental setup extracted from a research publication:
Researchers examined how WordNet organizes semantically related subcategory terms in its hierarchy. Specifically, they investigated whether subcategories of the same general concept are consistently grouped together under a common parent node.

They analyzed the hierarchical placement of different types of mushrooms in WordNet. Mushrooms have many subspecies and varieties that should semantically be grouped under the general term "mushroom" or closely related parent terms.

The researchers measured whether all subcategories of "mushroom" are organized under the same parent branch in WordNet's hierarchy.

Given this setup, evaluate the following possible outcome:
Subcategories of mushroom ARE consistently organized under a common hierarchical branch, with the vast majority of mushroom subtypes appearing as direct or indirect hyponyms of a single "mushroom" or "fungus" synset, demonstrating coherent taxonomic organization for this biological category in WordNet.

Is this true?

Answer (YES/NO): NO